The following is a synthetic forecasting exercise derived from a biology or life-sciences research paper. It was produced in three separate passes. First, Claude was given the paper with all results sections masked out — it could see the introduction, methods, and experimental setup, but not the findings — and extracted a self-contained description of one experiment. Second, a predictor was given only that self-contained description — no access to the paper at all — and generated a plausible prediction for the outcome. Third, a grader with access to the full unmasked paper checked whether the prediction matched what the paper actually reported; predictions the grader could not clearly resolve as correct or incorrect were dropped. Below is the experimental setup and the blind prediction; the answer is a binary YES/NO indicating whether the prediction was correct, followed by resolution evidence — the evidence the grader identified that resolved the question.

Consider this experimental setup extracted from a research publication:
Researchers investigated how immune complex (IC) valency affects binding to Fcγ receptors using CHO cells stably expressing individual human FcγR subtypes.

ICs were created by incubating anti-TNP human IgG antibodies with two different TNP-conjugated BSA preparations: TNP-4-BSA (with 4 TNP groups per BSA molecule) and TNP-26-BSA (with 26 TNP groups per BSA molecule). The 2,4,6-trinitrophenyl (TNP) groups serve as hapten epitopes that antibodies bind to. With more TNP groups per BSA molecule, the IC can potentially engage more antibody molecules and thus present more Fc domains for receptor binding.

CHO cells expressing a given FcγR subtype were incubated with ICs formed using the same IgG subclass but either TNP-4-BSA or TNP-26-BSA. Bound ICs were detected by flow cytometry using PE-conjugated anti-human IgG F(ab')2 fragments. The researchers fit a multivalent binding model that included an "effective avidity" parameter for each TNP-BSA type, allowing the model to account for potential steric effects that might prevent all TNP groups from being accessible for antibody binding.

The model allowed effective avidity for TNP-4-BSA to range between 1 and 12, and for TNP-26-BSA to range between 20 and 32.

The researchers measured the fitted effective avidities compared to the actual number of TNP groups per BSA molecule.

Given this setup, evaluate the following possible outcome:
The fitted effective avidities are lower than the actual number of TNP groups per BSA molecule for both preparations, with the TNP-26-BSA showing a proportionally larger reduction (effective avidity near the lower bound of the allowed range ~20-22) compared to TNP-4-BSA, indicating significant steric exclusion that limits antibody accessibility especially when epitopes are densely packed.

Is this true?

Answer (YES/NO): NO